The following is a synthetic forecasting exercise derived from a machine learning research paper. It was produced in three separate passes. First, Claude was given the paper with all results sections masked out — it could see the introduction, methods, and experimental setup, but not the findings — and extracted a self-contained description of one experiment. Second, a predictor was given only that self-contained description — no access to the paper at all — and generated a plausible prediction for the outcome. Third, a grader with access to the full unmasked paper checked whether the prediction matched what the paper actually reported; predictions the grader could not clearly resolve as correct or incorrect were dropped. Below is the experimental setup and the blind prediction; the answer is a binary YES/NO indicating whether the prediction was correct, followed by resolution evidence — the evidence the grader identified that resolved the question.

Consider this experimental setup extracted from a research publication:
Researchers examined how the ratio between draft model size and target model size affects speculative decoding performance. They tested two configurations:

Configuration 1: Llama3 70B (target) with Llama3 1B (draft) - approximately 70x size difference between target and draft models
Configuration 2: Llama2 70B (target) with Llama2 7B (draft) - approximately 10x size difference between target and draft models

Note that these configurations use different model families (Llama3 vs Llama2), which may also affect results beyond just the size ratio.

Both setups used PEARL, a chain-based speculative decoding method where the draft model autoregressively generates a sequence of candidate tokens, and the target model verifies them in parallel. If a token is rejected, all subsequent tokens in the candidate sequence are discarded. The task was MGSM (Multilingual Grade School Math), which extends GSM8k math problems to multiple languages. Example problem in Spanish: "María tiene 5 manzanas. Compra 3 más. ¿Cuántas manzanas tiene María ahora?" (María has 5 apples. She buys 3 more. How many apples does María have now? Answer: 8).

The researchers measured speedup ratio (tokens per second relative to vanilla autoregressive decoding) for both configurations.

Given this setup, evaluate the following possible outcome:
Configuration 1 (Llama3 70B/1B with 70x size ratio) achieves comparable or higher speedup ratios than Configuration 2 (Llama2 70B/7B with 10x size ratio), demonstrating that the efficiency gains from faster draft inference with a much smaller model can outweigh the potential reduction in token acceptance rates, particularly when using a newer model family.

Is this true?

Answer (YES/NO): YES